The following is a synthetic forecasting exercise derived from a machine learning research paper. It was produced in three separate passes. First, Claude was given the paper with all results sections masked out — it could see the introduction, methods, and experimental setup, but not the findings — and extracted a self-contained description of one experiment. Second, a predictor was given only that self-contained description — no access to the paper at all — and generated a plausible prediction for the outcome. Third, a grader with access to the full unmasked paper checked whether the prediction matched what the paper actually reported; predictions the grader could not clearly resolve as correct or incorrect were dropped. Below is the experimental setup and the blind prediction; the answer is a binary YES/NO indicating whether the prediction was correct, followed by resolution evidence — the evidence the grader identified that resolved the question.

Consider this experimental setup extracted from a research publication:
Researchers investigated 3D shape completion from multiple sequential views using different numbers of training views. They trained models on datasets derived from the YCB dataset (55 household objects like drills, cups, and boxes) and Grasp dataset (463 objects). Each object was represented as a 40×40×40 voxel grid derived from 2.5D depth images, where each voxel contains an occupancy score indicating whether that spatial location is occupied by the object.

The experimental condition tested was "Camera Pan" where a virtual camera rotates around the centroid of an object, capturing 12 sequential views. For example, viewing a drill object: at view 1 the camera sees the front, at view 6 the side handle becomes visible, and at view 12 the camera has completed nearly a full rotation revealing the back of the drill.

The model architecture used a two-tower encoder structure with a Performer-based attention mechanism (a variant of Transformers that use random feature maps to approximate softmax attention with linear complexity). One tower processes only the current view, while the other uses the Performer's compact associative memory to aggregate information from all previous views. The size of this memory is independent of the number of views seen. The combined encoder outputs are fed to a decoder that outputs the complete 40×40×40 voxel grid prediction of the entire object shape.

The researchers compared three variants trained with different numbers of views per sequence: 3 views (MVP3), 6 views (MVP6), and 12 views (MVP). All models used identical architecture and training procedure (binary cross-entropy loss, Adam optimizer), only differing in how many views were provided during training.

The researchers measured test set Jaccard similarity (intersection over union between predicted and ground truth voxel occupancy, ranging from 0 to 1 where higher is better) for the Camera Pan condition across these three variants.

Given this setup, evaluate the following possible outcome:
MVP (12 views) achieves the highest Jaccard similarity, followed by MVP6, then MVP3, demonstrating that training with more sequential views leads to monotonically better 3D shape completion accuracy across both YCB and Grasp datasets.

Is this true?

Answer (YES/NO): NO